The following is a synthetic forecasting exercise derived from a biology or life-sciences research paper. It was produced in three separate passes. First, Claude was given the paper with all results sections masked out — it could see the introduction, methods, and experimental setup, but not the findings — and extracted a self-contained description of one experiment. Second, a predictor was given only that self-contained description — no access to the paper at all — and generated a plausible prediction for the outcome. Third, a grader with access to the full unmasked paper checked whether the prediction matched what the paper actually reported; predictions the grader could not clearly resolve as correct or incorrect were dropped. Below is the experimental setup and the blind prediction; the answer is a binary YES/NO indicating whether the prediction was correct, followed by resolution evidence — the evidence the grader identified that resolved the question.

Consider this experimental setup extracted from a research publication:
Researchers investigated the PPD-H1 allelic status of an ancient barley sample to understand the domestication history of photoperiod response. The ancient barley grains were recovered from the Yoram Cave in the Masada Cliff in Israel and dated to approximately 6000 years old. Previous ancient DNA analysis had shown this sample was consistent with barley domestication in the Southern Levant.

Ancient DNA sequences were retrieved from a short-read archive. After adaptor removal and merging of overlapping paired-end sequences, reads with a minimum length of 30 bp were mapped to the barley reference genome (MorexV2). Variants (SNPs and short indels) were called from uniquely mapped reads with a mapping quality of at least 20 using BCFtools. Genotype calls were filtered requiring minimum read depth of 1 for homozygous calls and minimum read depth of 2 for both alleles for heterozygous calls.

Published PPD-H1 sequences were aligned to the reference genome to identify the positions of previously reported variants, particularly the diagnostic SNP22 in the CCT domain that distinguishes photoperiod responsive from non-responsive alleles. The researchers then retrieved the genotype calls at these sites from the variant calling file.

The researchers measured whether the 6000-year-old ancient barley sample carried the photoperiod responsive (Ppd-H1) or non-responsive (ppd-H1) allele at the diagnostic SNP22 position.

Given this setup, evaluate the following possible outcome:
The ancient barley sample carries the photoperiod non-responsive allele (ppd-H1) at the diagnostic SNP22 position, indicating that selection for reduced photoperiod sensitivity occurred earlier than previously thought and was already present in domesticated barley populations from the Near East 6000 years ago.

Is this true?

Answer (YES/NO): NO